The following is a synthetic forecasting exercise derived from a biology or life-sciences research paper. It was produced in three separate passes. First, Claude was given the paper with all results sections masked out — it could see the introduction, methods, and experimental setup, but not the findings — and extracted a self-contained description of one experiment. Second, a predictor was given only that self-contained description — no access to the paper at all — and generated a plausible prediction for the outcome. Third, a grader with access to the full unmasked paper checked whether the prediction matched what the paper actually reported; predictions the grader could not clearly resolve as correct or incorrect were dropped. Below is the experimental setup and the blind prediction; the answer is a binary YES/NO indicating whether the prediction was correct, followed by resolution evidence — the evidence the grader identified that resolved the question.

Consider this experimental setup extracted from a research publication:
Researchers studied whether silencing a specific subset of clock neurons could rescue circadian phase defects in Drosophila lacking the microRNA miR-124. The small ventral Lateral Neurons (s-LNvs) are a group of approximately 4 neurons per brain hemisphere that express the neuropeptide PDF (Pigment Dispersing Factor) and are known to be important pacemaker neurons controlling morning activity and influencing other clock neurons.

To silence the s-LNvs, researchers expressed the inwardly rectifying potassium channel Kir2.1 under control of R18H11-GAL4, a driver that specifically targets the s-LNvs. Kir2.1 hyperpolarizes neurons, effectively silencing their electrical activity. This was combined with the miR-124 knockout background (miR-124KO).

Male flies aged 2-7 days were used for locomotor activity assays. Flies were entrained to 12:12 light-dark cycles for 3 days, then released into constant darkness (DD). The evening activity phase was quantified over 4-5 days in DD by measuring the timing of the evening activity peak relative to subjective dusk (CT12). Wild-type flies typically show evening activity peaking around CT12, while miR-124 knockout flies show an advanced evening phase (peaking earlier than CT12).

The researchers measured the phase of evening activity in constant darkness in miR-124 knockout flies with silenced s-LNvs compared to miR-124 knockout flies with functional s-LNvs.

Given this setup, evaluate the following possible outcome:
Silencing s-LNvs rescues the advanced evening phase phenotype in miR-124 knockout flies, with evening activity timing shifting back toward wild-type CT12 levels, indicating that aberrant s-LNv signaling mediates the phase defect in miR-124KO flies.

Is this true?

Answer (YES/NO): YES